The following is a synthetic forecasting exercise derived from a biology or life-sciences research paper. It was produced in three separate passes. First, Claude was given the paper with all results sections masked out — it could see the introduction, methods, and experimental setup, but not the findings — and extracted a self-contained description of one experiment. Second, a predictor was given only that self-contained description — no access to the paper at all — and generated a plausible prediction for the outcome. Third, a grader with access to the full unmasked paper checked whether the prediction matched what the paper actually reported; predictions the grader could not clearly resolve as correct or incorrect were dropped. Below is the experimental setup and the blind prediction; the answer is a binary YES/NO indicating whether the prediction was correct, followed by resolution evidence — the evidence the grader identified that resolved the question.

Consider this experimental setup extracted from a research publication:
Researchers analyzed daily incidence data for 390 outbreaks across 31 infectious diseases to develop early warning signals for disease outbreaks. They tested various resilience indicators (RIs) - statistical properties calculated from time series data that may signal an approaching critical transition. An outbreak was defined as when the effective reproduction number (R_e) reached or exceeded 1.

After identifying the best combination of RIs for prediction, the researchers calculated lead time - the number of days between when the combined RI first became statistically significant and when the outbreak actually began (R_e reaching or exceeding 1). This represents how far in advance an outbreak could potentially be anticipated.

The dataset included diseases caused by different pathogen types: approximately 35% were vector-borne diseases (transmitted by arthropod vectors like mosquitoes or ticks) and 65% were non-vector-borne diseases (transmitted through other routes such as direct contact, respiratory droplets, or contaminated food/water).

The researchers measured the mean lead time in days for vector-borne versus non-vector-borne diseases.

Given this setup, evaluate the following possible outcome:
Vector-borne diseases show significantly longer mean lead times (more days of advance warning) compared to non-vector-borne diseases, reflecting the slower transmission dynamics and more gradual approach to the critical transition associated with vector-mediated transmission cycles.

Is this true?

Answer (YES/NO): NO